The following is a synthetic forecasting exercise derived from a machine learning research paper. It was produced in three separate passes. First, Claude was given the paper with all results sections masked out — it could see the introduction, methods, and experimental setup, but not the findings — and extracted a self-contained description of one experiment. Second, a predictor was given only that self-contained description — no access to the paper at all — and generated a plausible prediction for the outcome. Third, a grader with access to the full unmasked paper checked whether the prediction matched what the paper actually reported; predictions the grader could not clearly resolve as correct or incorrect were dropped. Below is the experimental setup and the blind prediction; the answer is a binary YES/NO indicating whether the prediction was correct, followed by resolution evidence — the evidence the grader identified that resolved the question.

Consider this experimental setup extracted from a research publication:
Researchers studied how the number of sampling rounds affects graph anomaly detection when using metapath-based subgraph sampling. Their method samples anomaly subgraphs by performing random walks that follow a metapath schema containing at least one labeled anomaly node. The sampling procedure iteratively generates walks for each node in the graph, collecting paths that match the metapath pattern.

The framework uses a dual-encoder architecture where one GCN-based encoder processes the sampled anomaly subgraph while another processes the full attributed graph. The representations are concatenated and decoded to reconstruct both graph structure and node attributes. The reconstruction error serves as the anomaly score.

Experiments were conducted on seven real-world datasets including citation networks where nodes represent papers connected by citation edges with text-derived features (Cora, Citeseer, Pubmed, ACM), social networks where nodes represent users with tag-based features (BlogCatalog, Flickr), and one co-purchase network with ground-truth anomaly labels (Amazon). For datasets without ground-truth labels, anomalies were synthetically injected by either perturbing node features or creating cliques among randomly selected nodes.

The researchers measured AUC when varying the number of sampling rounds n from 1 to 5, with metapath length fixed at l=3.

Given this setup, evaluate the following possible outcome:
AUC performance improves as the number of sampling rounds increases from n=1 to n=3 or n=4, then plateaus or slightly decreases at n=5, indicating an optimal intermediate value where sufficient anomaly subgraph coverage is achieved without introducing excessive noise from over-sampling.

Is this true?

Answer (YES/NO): NO